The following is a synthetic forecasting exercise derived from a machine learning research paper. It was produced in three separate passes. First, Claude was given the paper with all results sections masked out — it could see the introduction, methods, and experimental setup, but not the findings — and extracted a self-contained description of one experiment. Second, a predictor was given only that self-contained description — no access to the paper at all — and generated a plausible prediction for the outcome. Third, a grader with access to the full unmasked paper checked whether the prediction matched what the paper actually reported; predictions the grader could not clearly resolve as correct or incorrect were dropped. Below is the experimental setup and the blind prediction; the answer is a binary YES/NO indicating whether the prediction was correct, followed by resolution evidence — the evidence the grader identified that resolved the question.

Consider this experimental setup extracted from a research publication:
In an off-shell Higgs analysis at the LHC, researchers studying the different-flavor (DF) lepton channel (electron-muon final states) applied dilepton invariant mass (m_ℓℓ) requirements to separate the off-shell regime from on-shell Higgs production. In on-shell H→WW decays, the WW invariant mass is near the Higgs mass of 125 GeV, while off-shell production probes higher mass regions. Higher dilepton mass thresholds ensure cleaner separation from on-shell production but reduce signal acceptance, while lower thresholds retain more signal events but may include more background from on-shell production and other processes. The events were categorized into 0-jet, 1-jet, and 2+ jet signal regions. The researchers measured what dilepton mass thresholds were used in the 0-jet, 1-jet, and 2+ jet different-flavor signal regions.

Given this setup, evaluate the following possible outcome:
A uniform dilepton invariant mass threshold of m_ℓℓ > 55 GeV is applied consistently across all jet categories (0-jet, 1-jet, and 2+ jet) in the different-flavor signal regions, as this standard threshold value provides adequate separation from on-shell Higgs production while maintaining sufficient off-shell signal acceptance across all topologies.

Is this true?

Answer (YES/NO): NO